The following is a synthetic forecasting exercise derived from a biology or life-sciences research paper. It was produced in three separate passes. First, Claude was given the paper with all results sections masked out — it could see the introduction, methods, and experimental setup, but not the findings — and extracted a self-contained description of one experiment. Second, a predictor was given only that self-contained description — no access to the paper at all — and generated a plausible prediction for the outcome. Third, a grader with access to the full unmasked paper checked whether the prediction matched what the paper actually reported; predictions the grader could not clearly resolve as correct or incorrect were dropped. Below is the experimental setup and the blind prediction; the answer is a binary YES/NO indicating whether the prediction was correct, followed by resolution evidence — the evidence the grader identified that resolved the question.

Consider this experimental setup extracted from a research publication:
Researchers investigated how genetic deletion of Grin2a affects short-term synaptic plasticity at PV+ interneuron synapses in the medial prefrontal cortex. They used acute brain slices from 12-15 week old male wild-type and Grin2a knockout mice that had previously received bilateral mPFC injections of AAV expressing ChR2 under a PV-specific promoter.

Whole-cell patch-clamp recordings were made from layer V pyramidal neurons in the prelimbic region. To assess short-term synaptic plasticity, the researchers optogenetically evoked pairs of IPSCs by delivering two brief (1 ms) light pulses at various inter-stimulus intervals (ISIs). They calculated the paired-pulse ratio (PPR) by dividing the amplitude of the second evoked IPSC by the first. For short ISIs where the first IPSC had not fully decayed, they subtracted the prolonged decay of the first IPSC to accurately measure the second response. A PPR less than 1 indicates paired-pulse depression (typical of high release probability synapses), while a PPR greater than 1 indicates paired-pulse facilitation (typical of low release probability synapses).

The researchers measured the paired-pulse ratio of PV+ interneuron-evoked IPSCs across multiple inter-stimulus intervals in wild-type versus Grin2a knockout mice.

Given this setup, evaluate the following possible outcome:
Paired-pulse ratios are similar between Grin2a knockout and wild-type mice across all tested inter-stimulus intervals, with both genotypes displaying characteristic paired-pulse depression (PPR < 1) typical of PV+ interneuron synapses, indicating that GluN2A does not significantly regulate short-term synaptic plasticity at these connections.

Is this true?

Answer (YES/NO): NO